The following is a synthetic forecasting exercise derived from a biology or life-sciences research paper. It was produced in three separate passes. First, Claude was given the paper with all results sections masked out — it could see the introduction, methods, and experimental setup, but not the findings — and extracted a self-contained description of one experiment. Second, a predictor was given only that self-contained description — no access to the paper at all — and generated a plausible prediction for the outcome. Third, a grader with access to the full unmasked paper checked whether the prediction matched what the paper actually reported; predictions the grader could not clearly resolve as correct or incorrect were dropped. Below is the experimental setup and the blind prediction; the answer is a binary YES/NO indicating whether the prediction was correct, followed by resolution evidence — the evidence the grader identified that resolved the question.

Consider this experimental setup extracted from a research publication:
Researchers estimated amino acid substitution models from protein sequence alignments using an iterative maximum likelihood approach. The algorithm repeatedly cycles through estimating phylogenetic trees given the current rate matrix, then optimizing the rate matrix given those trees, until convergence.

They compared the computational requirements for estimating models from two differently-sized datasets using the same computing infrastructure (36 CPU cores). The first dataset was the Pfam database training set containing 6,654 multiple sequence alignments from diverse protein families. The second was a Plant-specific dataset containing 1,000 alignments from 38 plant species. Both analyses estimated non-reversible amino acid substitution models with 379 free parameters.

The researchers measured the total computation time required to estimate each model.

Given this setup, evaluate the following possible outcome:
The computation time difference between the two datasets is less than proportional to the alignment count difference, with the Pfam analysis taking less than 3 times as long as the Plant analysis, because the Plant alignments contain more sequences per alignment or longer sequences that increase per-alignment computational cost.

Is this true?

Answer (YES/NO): NO